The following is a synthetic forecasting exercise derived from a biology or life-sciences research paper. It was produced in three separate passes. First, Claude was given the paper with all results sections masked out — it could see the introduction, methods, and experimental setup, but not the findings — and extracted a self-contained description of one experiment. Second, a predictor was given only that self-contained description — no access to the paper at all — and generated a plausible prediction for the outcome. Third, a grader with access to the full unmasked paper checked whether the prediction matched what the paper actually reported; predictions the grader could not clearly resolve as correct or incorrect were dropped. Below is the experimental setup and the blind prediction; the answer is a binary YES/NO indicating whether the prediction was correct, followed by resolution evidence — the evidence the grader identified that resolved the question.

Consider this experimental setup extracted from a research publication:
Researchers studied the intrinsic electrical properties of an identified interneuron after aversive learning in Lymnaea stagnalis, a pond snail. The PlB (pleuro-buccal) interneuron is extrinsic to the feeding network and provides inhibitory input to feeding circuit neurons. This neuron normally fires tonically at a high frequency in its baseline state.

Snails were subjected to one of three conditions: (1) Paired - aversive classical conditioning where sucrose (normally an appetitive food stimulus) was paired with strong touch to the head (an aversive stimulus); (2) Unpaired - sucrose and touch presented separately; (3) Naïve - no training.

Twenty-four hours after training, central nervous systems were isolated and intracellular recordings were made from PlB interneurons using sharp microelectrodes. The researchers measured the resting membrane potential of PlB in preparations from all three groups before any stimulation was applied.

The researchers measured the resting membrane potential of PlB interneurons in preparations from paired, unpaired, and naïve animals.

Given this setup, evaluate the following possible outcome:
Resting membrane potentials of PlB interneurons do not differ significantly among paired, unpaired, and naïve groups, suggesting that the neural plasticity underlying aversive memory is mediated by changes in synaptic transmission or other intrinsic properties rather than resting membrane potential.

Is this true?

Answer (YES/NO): NO